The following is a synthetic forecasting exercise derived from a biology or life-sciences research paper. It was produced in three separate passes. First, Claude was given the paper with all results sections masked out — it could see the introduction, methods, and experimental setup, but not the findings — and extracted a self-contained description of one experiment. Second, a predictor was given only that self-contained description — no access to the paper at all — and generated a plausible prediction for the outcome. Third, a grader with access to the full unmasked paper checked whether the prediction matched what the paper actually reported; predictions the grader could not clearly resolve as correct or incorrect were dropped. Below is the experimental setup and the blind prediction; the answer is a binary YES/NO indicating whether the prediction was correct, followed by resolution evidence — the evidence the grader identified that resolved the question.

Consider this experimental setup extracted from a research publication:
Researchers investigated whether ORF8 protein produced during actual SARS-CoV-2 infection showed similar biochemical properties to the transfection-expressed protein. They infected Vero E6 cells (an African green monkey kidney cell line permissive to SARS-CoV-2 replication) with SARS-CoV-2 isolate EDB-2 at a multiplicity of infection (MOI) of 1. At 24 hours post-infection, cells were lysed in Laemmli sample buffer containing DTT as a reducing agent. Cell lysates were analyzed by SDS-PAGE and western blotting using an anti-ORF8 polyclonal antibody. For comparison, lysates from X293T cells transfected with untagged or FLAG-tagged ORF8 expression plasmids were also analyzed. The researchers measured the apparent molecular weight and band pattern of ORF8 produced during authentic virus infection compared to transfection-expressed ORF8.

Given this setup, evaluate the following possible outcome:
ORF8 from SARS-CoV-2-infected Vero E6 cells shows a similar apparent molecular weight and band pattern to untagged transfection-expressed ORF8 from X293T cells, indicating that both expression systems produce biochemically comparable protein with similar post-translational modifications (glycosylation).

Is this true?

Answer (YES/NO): YES